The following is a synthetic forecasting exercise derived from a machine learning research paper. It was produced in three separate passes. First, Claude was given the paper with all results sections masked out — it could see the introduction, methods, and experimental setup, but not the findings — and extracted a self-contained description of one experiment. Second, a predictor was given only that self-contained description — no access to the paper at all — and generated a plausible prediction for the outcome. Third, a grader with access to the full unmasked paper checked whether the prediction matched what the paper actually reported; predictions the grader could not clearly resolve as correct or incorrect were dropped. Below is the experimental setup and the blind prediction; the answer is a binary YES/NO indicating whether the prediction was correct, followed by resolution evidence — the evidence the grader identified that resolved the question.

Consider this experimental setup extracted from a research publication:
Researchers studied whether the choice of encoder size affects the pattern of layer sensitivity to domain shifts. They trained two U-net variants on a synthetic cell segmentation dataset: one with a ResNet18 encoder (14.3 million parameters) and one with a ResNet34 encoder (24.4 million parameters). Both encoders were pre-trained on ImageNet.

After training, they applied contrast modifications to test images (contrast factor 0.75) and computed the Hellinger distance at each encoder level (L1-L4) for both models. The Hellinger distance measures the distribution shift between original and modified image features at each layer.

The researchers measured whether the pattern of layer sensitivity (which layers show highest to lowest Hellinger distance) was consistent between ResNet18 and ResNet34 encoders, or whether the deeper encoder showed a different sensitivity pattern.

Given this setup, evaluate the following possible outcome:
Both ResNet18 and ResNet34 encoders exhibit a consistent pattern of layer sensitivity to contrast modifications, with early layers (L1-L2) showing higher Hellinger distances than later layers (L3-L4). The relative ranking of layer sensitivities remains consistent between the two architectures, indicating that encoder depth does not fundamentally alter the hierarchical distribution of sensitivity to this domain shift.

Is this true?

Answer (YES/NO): YES